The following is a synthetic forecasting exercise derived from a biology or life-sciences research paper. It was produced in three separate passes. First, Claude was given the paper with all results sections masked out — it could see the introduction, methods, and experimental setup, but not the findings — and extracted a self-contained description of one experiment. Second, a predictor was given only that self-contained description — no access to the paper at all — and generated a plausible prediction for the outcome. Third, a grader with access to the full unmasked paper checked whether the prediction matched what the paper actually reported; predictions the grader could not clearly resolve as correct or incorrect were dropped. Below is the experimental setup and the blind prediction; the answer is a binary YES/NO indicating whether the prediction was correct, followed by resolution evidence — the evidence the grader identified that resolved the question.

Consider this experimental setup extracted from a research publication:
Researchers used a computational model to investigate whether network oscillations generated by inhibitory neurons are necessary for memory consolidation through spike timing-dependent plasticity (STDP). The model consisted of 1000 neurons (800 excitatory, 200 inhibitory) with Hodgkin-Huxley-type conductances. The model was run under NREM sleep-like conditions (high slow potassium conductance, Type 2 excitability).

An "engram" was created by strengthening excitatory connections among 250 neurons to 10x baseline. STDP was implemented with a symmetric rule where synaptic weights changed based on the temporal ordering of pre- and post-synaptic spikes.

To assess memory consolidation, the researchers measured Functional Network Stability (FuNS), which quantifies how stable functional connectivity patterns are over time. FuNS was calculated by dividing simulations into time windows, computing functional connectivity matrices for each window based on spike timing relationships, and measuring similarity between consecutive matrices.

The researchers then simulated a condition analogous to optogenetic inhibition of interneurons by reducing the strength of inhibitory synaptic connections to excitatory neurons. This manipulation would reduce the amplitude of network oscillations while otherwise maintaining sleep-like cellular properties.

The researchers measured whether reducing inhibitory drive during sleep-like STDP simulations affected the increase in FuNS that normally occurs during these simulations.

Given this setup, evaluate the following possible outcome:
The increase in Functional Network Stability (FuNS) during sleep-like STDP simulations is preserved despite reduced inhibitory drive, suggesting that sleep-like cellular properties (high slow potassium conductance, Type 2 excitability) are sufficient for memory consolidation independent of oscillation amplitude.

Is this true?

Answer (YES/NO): NO